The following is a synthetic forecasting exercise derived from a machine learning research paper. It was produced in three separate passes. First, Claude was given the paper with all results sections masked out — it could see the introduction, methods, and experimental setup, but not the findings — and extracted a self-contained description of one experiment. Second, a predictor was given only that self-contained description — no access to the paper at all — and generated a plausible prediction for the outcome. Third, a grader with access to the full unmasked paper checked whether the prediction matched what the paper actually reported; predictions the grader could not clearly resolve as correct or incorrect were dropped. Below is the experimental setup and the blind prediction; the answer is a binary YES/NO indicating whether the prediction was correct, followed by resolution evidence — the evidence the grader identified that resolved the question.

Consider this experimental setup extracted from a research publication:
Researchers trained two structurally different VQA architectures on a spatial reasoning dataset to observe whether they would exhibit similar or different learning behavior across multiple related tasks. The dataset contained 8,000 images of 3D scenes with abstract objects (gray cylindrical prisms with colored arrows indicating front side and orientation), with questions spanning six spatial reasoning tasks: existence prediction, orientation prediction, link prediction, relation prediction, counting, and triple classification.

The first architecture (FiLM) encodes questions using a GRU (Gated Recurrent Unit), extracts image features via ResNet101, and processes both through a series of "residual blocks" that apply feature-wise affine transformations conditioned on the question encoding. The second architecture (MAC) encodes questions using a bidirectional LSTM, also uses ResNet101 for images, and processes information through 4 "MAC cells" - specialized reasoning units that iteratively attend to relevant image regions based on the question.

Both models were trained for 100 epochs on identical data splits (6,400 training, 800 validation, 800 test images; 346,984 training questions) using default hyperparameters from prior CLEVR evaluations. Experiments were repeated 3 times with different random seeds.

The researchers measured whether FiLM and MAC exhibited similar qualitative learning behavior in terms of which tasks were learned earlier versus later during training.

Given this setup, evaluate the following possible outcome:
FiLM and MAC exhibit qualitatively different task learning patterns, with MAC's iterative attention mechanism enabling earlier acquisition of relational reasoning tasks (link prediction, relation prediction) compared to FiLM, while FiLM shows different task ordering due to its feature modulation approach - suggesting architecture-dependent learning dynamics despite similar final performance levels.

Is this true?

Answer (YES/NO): NO